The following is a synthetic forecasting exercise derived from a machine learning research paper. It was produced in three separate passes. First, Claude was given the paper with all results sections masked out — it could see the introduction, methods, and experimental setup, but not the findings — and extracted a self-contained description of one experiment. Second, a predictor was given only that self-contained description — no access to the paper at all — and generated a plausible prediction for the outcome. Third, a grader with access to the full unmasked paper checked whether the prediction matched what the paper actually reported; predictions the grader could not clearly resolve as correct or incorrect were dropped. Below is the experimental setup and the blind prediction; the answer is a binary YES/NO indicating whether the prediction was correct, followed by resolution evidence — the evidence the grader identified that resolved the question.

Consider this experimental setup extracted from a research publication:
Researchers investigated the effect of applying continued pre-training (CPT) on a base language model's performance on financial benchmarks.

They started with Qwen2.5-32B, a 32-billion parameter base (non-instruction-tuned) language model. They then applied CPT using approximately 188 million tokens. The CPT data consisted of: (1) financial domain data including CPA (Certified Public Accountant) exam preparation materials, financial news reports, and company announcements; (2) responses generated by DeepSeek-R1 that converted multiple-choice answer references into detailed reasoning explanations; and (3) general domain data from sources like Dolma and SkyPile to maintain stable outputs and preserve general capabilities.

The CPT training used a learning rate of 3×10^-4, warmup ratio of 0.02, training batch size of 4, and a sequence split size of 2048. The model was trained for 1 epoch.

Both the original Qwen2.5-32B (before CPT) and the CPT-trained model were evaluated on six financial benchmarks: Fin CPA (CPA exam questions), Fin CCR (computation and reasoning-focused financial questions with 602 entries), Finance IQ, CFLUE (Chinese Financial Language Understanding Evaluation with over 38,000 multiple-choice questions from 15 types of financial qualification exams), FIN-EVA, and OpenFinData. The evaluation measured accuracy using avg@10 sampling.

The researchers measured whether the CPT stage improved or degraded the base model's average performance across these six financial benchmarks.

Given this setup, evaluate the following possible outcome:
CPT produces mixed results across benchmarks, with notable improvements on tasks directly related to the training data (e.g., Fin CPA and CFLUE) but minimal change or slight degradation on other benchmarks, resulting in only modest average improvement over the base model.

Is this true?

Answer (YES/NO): NO